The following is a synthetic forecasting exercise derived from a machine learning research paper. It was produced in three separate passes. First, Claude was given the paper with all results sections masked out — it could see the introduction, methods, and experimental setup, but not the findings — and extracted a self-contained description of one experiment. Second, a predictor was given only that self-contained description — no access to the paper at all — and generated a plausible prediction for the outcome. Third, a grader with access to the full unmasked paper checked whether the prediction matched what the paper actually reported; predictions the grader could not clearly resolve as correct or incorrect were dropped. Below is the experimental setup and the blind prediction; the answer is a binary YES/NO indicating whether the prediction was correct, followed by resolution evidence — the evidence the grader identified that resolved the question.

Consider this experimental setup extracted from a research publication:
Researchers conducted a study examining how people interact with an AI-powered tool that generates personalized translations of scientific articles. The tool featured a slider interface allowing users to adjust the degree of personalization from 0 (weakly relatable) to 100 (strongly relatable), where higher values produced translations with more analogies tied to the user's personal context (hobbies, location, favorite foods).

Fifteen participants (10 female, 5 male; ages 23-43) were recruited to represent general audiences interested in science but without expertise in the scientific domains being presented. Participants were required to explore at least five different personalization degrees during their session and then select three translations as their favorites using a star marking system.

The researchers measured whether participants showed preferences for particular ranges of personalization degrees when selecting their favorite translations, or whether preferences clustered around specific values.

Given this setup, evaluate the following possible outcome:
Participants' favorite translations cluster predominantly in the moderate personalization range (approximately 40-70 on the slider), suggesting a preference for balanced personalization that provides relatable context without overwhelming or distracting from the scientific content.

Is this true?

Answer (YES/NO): NO